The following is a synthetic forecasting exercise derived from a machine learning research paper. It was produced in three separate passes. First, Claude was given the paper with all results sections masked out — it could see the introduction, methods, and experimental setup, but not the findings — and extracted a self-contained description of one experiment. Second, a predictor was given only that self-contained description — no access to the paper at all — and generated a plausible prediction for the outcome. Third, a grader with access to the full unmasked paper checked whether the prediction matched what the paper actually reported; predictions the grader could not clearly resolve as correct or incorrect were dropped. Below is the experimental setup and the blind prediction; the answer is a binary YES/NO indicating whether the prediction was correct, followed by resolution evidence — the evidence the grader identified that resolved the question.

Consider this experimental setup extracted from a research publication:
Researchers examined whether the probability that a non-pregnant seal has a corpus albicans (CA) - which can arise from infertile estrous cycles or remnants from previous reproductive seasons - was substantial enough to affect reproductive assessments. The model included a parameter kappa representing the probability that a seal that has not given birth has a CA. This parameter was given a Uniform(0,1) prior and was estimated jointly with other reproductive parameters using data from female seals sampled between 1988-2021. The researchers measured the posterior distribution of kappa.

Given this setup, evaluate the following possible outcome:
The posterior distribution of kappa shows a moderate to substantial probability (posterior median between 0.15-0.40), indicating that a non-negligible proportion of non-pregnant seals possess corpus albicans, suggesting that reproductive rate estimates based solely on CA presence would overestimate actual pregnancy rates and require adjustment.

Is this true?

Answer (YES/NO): NO